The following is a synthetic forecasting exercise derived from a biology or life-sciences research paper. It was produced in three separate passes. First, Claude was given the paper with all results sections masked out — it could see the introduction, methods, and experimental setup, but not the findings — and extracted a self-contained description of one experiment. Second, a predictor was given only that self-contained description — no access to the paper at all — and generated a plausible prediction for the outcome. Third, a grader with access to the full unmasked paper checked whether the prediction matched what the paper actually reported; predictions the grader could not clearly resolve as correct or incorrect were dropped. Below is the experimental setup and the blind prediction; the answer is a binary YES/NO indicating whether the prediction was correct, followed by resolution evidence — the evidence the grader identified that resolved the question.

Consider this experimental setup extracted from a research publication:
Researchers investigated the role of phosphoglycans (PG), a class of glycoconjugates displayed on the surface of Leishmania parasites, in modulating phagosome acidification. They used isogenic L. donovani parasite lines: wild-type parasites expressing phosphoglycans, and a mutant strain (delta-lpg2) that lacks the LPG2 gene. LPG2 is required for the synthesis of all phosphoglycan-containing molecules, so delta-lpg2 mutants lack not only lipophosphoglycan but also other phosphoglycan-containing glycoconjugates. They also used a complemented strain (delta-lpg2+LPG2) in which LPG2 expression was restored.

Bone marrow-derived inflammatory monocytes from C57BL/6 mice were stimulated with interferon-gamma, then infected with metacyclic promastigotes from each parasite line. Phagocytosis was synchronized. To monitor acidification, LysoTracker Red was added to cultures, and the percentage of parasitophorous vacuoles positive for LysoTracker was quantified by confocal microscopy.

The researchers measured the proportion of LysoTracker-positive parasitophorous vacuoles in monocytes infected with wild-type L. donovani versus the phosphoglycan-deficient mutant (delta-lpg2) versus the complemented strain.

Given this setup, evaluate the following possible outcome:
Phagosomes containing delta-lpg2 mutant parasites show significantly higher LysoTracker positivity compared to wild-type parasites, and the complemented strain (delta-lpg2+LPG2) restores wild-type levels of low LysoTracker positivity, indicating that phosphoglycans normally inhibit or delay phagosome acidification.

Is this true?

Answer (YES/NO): YES